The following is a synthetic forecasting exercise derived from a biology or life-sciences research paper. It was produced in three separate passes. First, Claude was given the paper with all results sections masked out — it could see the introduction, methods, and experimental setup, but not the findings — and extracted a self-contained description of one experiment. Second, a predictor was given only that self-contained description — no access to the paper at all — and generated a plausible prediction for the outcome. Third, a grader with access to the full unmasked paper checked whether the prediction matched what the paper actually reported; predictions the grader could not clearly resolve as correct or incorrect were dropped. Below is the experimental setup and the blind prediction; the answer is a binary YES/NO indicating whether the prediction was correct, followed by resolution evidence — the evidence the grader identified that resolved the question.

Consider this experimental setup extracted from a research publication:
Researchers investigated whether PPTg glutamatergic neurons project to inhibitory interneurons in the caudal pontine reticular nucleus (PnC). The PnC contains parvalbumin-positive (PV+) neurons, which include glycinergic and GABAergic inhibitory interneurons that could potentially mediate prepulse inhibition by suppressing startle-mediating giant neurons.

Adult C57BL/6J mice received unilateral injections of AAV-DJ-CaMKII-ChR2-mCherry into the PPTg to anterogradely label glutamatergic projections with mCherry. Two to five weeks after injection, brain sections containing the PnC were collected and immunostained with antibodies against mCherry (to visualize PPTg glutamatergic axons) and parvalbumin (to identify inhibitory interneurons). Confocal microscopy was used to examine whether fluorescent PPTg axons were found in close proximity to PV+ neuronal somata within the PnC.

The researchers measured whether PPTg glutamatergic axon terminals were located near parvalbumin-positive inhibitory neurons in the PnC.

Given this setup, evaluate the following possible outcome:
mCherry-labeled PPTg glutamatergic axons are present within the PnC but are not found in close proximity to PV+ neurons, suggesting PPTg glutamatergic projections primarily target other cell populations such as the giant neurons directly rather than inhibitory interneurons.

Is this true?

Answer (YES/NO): NO